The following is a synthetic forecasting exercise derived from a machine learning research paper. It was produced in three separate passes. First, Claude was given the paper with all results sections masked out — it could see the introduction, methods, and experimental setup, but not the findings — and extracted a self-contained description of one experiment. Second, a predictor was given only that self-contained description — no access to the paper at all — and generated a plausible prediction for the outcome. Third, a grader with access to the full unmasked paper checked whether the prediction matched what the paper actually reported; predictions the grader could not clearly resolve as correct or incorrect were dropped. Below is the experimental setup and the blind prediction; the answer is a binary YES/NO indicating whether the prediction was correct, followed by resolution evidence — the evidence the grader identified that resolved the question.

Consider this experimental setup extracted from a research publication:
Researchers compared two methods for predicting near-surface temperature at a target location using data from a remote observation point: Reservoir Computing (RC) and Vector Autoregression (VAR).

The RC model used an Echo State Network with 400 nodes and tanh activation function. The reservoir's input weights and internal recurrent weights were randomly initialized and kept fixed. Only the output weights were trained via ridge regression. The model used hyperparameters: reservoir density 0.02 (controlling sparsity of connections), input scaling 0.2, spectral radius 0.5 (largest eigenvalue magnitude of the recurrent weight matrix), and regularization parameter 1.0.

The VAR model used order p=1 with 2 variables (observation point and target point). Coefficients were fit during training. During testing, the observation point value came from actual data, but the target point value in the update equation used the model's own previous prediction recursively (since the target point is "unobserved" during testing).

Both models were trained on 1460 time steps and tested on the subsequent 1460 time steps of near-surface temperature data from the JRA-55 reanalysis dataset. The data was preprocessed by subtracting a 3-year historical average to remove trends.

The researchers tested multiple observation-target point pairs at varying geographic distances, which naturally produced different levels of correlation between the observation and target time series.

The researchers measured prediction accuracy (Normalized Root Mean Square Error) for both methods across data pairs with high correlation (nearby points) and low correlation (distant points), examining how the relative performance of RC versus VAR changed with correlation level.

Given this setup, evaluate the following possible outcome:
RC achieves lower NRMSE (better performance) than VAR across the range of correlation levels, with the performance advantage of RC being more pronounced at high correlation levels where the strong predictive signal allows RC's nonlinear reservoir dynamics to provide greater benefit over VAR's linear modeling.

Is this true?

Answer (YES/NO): YES